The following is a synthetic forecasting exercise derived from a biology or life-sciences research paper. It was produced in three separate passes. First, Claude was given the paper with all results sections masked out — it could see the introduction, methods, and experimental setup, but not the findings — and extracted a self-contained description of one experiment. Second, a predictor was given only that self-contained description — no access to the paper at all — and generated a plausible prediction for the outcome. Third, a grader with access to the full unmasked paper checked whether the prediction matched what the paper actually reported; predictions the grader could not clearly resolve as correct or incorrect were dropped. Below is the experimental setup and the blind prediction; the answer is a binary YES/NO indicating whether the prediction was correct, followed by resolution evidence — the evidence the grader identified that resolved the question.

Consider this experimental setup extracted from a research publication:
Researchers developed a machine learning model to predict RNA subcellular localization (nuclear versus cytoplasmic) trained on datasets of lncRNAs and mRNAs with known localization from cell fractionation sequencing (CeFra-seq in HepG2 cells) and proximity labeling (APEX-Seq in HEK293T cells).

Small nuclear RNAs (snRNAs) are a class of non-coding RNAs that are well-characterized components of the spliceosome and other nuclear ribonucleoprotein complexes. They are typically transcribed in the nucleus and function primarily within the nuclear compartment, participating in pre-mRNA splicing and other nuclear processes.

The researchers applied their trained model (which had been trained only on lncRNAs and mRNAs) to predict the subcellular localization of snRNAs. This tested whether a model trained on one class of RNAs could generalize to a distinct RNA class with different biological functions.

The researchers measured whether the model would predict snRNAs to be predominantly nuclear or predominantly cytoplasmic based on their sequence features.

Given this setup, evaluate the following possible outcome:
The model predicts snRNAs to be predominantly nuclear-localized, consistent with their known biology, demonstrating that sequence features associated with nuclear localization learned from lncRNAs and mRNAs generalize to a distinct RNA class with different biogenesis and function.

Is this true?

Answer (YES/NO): YES